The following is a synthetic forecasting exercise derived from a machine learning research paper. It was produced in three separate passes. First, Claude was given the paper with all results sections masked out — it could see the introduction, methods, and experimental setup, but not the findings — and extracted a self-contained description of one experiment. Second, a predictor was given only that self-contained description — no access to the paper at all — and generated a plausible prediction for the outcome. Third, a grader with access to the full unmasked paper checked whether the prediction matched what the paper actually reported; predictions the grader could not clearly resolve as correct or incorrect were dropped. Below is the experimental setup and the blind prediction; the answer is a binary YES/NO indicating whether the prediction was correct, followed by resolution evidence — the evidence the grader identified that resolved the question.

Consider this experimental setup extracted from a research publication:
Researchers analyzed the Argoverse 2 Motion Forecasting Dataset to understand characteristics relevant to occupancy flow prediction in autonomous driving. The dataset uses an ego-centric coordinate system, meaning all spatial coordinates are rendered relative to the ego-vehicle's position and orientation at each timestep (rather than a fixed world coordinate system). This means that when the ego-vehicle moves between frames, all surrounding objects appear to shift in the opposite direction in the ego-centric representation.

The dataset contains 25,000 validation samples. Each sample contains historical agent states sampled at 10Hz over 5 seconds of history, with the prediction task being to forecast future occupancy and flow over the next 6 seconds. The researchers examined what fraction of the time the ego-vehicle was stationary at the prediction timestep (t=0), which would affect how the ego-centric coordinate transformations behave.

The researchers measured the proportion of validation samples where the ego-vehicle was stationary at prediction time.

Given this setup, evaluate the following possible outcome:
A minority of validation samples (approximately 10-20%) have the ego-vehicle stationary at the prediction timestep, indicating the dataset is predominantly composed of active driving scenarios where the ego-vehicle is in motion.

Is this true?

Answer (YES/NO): NO